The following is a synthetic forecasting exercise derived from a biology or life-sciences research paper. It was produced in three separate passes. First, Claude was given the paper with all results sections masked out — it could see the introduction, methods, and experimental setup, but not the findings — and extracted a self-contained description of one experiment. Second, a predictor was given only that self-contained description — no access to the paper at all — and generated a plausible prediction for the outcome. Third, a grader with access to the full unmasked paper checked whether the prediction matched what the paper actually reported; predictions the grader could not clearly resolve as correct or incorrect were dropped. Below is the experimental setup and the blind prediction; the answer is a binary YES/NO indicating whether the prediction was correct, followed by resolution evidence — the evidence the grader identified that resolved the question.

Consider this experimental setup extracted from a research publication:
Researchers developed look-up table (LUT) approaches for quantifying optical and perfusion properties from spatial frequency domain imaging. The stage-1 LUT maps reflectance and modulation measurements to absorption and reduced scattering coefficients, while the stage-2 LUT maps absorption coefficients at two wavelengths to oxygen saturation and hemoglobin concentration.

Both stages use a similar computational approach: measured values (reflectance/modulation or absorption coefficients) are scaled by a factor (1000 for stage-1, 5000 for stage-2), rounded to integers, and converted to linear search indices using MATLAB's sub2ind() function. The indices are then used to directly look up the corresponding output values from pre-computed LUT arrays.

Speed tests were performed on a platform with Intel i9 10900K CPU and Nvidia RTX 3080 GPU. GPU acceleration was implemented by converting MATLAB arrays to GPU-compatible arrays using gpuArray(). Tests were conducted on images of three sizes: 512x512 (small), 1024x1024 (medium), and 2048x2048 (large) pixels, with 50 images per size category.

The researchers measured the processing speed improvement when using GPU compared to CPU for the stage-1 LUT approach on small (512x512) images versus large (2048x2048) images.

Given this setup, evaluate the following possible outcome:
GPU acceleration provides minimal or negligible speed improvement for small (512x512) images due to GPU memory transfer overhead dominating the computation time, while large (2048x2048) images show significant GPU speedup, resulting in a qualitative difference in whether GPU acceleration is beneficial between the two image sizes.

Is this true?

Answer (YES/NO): NO